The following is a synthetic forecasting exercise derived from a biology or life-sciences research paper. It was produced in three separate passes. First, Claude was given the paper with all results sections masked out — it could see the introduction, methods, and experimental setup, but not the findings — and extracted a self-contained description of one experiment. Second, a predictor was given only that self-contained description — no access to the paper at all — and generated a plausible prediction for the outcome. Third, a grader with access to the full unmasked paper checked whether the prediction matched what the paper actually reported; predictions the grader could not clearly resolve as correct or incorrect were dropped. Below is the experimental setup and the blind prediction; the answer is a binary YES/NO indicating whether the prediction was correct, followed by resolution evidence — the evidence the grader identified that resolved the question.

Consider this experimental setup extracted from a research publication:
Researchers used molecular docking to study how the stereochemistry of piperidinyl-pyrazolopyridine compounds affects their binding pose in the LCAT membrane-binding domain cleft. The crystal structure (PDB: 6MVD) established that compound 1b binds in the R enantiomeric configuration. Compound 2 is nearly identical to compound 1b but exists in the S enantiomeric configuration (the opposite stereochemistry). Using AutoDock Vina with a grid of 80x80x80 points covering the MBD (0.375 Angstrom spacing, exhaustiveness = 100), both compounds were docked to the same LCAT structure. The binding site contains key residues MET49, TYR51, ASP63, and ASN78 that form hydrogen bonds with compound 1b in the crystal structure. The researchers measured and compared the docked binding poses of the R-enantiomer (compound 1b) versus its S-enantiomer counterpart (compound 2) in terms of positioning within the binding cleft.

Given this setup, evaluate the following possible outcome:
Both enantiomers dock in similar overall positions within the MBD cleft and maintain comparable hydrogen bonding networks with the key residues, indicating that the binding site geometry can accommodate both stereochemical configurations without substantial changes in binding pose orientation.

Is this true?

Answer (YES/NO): NO